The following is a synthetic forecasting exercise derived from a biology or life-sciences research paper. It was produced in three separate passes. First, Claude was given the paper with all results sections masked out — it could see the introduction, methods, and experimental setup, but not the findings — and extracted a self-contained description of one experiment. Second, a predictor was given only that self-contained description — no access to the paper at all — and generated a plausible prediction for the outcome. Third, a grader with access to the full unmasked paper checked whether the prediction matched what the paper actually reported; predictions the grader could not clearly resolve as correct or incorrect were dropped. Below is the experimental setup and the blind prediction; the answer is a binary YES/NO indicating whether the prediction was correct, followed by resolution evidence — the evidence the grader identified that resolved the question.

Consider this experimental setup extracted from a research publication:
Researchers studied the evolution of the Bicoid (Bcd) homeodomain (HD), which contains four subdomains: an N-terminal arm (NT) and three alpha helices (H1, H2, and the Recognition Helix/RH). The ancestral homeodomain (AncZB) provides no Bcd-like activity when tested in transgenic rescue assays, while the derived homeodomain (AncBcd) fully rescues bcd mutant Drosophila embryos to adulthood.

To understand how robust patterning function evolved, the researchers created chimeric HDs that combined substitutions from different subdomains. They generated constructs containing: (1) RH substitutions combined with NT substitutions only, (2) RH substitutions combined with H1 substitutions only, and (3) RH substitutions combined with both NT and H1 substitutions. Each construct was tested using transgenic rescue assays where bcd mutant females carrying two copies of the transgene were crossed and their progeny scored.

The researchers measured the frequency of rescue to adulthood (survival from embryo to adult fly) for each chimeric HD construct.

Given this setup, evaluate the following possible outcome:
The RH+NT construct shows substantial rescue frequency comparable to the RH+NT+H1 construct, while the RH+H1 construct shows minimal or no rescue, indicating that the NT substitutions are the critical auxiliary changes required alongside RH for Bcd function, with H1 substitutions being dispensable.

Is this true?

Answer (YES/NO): NO